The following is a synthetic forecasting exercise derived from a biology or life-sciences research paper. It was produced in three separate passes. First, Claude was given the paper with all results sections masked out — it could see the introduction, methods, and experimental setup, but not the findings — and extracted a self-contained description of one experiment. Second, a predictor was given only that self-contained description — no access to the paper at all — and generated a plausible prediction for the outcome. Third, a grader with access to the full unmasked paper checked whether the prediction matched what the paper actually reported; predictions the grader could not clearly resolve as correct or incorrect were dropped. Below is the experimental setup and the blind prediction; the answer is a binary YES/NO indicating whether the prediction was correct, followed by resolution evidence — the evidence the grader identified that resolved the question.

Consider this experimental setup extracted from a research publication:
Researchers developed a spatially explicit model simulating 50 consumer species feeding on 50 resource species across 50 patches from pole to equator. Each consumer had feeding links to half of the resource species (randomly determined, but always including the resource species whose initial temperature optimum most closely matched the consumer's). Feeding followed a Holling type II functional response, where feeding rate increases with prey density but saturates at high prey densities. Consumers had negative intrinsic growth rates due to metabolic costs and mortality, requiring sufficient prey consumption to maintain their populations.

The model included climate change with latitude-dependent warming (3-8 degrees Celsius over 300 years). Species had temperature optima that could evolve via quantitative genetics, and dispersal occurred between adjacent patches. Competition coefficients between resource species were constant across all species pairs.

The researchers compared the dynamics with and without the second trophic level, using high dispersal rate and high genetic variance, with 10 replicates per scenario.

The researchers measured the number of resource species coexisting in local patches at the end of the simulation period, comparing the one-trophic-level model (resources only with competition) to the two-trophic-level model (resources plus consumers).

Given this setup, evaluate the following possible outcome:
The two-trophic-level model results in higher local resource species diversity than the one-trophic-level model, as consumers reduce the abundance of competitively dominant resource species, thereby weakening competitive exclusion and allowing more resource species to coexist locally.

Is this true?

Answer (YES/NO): YES